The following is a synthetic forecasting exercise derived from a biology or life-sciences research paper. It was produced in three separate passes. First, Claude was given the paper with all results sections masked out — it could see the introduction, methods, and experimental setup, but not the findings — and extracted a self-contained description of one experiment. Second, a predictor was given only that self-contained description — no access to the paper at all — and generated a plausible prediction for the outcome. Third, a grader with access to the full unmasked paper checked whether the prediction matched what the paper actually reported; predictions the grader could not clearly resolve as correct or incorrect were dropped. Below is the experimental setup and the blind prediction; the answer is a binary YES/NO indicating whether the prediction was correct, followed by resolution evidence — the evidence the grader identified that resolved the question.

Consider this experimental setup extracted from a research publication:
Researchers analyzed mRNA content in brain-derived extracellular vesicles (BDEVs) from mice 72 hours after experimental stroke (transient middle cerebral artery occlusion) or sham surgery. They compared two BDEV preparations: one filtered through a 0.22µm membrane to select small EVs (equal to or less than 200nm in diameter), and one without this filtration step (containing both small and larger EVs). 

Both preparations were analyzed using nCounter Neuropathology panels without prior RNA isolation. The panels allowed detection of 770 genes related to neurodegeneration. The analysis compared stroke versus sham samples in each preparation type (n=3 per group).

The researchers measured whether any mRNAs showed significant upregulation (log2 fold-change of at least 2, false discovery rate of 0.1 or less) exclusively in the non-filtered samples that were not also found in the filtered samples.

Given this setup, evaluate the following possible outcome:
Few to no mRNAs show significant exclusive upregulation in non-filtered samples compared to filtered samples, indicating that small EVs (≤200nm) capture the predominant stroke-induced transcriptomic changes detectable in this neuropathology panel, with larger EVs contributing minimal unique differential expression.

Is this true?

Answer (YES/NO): YES